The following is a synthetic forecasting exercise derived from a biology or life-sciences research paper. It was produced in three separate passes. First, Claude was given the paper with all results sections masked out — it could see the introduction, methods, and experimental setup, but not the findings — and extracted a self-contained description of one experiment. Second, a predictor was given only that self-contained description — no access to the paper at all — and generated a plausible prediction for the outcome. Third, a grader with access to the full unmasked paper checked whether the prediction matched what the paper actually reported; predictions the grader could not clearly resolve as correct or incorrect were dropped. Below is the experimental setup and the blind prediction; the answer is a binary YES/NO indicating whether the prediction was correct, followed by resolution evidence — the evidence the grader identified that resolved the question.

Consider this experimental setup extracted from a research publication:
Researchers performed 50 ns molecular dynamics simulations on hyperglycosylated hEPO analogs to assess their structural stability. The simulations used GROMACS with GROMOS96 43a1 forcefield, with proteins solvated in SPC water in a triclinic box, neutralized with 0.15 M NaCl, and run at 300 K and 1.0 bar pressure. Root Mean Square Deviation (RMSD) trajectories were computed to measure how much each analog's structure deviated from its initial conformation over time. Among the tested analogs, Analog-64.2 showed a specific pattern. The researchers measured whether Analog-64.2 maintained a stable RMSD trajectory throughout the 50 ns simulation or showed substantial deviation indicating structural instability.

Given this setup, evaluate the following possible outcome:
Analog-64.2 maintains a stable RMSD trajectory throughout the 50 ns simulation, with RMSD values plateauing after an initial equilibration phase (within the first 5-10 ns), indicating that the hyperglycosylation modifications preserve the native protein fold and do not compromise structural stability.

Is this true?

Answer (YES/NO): NO